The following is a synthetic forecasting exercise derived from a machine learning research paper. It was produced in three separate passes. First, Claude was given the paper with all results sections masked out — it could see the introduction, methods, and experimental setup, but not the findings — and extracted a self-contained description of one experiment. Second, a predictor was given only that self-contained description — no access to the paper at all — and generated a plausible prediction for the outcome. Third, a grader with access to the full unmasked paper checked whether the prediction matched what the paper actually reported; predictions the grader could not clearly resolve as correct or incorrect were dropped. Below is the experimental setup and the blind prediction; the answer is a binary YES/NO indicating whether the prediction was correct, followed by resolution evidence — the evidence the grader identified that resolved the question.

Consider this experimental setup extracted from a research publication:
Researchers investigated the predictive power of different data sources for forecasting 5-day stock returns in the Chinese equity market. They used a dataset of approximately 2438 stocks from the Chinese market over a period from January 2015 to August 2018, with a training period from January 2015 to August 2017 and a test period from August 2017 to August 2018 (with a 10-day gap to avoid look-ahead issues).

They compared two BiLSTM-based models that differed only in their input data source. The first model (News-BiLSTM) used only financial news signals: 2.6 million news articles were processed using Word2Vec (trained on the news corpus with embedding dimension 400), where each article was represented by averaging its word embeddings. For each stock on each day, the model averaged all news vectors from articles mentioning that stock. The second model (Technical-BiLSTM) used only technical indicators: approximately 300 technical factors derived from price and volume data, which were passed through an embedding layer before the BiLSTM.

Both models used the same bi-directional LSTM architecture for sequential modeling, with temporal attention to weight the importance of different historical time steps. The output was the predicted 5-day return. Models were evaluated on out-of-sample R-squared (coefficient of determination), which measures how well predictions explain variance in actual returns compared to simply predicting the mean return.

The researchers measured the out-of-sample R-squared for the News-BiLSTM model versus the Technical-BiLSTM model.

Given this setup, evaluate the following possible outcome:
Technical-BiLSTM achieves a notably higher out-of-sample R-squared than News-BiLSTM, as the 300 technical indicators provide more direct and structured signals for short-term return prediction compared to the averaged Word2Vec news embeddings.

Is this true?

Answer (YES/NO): YES